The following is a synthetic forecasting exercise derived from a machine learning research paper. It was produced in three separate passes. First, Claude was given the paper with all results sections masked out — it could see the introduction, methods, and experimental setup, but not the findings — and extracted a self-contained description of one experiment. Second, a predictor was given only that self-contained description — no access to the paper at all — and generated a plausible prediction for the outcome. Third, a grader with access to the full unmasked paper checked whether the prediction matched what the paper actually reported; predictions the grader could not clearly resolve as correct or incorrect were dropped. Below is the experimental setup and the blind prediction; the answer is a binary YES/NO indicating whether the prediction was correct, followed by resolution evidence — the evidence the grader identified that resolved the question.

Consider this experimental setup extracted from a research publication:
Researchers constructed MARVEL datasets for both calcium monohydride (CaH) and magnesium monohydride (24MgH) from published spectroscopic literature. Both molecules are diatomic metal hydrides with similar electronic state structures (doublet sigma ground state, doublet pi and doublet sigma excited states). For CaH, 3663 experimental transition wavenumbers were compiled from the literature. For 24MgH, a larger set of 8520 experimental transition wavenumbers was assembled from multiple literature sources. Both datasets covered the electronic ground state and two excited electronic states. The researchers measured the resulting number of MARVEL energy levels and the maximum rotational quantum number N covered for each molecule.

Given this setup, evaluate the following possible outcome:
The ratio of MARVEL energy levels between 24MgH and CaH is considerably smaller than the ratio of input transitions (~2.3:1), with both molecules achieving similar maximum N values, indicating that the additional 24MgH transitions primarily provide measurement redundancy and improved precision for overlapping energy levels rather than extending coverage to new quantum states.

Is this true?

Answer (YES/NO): YES